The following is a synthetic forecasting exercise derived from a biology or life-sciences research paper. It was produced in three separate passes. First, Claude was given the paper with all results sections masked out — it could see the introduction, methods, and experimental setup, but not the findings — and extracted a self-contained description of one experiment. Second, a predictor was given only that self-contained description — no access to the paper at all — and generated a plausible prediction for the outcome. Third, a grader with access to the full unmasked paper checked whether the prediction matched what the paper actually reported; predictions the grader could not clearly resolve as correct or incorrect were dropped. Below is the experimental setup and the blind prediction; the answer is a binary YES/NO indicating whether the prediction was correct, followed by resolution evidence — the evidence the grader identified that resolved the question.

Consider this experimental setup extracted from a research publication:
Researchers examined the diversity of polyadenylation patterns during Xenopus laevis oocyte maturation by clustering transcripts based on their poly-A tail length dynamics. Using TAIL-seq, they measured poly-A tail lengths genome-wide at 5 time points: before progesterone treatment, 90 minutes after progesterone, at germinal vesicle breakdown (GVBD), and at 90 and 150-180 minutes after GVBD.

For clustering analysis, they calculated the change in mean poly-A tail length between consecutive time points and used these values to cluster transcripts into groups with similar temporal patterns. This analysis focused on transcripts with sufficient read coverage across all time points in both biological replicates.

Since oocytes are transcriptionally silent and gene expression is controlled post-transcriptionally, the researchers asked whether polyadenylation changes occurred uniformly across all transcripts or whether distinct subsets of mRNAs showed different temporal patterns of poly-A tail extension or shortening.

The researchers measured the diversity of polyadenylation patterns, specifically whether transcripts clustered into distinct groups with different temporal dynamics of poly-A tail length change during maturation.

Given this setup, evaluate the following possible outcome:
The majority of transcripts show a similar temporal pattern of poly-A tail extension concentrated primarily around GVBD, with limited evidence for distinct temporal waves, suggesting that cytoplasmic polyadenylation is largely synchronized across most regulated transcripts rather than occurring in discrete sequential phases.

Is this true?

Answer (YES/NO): YES